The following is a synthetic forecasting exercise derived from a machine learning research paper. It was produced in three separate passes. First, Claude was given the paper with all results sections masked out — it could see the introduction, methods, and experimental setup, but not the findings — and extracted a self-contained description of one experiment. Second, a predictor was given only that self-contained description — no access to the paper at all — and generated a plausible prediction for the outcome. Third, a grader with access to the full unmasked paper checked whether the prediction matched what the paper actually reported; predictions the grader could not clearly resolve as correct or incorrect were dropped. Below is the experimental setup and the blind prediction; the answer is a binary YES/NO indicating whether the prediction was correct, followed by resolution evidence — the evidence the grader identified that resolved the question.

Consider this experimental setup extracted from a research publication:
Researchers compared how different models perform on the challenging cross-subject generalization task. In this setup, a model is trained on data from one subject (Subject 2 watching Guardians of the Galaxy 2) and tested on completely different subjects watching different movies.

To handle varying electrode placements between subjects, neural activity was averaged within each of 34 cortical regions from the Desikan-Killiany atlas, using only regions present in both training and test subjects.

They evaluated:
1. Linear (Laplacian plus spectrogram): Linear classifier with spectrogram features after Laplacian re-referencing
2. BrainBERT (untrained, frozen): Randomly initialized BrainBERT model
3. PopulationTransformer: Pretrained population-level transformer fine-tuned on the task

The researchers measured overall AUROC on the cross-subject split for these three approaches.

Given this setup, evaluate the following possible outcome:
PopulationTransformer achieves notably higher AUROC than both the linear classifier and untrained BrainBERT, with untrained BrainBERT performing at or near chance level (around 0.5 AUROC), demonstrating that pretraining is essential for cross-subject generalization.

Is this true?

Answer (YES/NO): NO